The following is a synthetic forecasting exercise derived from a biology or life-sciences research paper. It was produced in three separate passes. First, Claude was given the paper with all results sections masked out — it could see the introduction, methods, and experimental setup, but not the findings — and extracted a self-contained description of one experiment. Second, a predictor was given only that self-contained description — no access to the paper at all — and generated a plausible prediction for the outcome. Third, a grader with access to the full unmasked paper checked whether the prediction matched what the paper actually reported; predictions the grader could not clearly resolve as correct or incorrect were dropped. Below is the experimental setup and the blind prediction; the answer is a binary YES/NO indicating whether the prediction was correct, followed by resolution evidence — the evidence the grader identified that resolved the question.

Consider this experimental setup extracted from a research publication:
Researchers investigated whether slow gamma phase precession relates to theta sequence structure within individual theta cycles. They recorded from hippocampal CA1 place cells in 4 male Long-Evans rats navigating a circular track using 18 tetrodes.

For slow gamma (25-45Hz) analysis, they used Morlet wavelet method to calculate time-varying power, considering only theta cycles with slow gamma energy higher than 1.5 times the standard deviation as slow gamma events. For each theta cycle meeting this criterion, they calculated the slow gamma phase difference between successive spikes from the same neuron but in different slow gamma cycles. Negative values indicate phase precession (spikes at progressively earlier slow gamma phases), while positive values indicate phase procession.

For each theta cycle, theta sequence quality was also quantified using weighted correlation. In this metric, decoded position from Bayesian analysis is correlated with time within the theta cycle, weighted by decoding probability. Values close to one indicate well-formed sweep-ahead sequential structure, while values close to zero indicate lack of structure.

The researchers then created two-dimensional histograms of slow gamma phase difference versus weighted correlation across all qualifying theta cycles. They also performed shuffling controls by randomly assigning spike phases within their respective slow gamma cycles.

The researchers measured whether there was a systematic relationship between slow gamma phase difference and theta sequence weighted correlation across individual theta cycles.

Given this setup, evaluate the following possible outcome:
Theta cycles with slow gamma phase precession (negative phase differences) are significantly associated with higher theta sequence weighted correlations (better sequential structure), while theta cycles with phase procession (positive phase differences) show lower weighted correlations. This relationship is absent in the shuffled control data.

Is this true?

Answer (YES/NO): YES